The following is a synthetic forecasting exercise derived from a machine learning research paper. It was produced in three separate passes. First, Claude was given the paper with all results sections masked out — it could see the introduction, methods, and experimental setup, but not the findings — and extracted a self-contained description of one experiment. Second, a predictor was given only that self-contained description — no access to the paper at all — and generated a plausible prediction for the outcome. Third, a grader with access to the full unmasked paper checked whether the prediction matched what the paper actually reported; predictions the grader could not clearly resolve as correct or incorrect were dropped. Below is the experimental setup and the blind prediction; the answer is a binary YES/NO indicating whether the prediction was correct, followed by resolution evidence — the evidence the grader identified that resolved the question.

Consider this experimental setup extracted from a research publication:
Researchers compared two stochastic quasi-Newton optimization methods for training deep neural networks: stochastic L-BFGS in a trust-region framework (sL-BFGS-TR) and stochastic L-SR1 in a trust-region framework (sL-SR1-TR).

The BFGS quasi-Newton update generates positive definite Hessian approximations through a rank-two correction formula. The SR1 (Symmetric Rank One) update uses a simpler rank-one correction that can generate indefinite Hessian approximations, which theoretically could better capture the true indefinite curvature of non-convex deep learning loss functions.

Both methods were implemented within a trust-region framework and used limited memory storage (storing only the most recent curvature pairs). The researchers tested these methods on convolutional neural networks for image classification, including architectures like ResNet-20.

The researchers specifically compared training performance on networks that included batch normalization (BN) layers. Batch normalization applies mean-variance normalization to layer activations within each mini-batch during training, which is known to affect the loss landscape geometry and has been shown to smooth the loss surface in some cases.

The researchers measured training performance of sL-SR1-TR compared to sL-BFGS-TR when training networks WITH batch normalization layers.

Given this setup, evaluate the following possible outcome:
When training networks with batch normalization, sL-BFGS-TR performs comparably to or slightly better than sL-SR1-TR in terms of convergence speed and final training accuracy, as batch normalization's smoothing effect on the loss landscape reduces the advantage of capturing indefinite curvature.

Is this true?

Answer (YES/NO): YES